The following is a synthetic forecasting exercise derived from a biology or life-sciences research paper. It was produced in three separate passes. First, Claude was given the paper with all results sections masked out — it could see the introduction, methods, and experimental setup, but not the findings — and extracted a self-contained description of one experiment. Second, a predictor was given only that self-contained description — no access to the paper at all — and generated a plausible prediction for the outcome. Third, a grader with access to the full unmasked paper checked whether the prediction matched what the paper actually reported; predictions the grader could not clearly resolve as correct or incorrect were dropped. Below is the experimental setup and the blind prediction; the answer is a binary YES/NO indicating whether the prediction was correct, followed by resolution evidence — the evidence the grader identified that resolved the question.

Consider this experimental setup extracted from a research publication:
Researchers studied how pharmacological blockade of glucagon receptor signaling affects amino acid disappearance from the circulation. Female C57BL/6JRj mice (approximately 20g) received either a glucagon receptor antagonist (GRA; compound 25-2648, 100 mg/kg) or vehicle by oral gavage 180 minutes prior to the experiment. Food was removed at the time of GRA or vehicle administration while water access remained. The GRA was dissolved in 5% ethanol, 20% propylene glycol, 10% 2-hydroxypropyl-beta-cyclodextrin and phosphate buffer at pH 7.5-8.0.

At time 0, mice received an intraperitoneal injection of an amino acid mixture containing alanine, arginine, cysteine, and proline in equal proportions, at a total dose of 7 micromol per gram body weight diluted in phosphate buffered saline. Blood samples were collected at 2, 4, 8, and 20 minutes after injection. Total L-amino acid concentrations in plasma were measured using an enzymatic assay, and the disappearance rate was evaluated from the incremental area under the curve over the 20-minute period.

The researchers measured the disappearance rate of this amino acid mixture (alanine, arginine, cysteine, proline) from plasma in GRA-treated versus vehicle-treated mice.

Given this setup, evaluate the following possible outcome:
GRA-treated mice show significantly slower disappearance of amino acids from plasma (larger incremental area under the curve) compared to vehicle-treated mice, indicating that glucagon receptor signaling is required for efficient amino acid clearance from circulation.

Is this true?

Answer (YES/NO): YES